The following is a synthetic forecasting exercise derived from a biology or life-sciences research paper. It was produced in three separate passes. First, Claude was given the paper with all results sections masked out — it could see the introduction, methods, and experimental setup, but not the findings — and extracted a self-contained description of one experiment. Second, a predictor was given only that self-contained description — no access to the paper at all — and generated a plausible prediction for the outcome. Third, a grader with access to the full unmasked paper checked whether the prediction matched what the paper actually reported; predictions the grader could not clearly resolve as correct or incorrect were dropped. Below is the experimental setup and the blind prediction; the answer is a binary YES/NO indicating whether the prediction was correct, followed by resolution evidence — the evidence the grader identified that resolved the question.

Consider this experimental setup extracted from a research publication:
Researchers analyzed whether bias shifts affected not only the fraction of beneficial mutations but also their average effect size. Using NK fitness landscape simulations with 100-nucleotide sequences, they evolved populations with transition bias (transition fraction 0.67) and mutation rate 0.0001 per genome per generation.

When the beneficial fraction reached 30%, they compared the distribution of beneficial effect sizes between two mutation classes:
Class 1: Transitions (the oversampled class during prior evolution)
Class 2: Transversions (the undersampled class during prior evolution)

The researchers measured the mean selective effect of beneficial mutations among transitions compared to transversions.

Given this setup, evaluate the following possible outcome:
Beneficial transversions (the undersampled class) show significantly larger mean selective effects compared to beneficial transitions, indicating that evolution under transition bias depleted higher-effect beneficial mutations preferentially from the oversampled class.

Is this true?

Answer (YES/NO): YES